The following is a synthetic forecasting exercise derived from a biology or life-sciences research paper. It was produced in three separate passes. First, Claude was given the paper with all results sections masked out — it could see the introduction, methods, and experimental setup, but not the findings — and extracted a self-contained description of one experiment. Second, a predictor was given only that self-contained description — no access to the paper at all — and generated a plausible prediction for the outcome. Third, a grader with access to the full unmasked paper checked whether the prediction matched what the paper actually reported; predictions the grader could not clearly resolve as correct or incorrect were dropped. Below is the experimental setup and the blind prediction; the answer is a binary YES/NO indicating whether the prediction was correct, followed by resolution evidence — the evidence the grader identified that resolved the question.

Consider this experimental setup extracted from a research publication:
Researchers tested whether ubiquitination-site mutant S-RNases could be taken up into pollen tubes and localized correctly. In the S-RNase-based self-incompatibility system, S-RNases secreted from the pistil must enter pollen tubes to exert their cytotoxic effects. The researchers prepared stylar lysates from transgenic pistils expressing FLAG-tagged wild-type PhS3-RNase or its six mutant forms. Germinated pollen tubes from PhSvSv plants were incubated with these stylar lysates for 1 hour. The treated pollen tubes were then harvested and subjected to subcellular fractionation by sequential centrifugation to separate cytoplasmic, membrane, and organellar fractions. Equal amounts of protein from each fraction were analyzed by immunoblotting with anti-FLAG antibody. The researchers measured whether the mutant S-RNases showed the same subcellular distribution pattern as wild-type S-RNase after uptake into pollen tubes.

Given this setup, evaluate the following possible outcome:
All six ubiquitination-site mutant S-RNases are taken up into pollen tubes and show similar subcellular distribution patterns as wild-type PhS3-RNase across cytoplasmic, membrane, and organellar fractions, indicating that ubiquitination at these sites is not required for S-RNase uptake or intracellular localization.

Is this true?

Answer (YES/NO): YES